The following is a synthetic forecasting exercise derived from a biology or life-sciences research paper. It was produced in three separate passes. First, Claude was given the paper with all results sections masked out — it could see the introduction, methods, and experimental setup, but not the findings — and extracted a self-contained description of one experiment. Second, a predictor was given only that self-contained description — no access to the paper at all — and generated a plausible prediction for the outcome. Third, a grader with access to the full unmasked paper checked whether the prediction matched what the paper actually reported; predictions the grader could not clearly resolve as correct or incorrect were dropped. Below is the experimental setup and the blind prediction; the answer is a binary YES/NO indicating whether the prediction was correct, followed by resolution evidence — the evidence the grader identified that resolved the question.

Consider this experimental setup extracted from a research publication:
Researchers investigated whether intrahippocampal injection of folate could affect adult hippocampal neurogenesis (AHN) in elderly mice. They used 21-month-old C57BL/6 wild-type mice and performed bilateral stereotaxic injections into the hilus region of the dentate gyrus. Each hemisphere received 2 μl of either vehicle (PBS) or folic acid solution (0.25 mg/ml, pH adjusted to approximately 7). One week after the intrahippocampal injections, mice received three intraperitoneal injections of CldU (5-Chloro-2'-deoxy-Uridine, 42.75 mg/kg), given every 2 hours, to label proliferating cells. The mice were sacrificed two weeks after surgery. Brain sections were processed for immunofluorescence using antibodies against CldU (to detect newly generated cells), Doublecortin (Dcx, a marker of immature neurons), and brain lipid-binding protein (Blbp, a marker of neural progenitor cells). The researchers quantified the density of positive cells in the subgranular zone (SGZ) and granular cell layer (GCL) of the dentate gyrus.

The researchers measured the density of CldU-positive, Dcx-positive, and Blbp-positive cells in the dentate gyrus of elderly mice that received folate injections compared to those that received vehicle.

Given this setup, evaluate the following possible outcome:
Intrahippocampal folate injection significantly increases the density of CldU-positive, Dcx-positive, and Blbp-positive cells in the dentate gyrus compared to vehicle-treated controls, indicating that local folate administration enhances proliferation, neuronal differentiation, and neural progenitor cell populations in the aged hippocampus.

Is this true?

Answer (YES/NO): NO